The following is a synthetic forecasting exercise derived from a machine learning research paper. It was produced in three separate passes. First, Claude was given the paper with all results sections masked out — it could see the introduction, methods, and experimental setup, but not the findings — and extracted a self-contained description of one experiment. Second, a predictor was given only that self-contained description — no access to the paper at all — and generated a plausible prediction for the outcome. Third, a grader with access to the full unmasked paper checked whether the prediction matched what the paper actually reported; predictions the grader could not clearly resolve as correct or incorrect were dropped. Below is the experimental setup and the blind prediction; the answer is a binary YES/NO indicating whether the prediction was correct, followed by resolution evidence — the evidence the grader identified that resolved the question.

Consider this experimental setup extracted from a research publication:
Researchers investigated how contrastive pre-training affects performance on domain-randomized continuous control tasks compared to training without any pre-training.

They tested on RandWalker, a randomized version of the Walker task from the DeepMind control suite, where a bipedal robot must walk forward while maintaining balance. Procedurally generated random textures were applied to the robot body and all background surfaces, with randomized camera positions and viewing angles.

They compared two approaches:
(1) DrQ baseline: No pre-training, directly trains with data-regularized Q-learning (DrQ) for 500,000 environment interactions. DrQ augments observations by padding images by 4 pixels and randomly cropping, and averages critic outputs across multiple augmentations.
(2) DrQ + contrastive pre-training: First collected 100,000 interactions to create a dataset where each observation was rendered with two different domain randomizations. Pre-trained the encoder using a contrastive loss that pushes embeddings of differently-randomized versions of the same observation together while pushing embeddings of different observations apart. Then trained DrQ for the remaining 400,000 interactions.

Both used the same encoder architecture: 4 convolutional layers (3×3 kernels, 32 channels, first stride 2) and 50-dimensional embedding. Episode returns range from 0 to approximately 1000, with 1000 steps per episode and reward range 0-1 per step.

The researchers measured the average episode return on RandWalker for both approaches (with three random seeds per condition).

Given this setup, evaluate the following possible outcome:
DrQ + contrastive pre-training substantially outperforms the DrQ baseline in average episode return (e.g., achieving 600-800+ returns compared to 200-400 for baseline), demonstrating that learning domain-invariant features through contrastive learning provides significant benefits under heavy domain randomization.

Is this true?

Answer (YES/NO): NO